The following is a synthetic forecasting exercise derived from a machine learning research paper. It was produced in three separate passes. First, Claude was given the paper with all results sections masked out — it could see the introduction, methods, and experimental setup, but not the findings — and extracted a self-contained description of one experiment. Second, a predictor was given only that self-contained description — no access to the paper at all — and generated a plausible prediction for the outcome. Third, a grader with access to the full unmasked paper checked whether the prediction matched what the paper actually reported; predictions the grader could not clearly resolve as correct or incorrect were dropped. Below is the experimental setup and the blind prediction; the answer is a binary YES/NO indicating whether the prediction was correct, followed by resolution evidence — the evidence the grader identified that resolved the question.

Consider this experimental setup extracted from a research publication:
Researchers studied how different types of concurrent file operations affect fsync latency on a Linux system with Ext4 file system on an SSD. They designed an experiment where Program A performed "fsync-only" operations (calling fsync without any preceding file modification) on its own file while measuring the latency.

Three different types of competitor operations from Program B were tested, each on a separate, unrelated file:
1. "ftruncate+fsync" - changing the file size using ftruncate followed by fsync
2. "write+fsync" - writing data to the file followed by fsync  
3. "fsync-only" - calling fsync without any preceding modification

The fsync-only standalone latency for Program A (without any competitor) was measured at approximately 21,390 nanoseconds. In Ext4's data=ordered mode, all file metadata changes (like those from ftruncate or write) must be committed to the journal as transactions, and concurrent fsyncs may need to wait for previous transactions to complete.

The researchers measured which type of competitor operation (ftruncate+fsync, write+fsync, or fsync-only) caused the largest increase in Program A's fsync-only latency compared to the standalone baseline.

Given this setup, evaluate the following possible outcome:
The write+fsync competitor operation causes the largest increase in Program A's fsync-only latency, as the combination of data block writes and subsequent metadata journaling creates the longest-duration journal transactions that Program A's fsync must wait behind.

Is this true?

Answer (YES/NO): YES